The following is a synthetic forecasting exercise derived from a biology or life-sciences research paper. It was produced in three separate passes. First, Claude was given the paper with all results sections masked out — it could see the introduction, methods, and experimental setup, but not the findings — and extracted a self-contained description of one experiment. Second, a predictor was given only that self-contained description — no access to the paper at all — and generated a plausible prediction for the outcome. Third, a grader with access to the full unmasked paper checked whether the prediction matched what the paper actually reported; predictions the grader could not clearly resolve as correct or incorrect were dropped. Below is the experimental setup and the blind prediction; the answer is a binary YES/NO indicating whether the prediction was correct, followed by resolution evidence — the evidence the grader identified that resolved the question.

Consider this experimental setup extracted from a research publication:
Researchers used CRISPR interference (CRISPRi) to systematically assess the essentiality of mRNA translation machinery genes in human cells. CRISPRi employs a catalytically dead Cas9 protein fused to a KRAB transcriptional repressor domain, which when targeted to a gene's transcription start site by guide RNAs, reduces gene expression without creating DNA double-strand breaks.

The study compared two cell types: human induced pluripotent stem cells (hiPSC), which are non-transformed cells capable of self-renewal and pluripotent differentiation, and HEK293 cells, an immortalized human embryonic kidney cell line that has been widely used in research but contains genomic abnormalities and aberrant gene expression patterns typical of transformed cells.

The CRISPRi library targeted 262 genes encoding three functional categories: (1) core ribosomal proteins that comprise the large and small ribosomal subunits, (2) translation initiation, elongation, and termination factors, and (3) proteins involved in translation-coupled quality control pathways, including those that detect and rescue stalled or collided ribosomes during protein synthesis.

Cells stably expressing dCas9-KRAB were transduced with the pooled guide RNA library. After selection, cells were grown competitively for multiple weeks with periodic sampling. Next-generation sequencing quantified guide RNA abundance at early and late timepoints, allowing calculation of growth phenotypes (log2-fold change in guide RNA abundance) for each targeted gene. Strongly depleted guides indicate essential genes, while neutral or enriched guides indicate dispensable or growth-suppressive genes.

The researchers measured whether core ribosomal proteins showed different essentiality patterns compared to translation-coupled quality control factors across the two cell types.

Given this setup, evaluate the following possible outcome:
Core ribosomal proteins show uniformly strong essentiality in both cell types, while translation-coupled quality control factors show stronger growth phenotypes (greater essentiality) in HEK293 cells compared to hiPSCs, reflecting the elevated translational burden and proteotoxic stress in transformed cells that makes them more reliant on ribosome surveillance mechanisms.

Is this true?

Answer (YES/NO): NO